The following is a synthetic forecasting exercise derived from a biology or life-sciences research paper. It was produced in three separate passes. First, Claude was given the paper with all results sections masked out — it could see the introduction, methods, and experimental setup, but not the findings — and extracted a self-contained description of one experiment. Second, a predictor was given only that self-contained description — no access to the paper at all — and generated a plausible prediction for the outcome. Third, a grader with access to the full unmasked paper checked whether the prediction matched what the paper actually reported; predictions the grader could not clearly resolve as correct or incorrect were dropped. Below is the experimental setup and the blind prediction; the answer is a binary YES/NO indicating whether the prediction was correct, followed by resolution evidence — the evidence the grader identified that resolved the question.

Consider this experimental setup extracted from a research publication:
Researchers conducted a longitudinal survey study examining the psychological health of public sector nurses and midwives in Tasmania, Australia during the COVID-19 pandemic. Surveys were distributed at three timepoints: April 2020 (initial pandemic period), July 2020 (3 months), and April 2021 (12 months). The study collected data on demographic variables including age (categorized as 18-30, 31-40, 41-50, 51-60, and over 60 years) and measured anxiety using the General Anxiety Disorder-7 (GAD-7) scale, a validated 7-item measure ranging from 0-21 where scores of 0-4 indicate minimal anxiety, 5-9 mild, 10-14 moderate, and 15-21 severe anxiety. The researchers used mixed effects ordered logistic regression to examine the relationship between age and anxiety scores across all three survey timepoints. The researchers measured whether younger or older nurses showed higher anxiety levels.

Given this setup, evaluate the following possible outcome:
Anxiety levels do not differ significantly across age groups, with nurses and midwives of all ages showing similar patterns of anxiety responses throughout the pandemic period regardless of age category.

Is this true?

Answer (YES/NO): NO